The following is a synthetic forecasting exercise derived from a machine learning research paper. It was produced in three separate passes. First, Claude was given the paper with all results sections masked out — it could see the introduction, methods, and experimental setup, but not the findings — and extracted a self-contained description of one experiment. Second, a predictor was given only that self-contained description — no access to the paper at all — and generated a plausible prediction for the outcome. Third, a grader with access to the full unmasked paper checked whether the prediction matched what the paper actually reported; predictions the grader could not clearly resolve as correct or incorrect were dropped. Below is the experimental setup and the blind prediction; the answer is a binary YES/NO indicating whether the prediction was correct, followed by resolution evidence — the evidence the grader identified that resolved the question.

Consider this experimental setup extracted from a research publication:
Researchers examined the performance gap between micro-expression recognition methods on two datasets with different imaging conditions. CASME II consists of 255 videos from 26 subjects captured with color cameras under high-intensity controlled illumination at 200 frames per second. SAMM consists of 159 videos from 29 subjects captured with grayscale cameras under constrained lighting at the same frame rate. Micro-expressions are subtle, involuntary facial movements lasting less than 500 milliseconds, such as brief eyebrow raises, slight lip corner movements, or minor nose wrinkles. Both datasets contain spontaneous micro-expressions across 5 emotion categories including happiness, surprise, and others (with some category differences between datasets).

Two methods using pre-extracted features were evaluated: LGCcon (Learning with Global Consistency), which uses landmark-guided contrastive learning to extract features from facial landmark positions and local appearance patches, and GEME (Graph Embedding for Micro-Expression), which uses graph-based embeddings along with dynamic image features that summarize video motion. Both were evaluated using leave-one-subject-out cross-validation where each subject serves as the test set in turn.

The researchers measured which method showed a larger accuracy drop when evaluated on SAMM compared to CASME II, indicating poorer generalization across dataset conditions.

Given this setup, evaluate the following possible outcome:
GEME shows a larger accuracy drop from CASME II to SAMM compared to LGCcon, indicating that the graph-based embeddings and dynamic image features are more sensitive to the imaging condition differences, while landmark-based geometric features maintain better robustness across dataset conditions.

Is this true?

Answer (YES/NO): NO